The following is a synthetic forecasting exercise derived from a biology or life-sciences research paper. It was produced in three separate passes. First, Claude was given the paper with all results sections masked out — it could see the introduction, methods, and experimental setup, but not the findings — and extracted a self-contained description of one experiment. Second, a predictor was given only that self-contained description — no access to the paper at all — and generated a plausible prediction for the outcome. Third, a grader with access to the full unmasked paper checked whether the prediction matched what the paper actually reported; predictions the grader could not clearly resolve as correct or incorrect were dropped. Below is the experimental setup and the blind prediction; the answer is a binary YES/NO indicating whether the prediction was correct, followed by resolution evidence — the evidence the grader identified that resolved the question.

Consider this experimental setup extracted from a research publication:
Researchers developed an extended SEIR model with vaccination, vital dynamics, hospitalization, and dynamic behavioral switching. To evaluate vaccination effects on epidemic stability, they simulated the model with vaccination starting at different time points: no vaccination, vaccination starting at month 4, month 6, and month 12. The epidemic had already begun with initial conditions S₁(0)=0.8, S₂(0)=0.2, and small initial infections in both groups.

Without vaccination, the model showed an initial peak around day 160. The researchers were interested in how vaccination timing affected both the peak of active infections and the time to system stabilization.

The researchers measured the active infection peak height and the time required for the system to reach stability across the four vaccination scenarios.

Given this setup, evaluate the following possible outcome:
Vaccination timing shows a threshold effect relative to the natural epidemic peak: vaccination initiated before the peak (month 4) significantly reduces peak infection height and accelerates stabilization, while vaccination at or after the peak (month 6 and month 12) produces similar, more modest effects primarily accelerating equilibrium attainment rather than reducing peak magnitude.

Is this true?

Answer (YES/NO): NO